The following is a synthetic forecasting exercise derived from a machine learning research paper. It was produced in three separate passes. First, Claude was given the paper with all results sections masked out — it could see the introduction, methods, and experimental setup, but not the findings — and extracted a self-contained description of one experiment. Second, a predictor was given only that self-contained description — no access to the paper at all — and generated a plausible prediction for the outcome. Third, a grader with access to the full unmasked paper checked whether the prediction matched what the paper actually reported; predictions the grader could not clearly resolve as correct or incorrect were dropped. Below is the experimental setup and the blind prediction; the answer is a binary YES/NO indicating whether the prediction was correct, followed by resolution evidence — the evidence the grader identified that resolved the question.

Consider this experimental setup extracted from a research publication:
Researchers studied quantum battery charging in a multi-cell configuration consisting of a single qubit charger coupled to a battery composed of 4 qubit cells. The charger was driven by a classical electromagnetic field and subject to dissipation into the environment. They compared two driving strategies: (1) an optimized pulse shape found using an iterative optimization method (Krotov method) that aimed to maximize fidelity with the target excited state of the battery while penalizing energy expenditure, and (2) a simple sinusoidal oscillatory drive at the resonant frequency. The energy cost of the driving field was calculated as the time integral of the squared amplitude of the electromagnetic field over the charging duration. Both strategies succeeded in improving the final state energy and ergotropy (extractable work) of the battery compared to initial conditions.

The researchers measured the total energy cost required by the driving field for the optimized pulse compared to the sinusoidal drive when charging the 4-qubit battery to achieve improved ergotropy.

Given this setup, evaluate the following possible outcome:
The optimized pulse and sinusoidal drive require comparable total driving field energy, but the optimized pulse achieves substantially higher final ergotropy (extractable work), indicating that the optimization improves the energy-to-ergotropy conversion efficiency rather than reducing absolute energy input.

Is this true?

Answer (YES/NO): NO